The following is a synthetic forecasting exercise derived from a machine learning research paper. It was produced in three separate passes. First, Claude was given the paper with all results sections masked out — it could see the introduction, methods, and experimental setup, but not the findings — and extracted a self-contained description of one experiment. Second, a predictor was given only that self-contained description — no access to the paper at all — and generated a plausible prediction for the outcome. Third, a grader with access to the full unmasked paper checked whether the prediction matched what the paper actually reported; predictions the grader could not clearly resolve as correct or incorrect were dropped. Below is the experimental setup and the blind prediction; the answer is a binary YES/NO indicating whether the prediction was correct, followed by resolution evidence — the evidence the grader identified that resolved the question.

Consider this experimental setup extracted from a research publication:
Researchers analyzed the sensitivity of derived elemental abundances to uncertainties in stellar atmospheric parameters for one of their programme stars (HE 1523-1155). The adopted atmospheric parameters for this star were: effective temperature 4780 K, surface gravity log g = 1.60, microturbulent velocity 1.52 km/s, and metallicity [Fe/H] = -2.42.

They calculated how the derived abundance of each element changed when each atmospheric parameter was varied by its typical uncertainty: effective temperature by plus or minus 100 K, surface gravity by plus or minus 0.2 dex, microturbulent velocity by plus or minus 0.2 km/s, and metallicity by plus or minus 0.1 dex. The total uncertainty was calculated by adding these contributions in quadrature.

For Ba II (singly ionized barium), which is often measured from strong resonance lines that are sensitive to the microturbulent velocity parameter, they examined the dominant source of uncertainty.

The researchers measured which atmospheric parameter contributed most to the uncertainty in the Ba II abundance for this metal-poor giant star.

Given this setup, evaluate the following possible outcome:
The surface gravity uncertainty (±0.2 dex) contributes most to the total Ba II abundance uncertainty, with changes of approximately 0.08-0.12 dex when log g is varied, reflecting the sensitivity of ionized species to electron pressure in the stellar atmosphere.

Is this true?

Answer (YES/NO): NO